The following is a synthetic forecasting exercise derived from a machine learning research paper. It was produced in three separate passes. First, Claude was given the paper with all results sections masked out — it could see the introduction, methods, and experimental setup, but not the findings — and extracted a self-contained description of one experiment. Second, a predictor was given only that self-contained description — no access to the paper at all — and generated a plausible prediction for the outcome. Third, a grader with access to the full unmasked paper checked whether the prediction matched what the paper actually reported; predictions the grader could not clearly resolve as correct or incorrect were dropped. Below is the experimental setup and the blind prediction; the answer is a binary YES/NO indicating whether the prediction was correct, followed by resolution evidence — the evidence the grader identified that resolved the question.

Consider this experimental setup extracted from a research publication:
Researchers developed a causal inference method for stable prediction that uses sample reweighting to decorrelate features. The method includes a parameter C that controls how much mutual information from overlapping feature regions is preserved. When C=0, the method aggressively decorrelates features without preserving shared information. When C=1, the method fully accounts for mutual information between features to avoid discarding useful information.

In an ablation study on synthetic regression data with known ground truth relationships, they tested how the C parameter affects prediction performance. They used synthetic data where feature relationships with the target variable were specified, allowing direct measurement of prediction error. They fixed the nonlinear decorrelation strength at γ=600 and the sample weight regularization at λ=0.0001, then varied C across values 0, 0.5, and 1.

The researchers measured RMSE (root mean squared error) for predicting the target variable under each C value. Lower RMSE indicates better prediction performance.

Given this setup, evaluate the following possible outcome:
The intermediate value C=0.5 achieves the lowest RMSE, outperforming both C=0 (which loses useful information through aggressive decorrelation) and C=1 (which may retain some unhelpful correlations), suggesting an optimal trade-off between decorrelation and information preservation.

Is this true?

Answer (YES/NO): NO